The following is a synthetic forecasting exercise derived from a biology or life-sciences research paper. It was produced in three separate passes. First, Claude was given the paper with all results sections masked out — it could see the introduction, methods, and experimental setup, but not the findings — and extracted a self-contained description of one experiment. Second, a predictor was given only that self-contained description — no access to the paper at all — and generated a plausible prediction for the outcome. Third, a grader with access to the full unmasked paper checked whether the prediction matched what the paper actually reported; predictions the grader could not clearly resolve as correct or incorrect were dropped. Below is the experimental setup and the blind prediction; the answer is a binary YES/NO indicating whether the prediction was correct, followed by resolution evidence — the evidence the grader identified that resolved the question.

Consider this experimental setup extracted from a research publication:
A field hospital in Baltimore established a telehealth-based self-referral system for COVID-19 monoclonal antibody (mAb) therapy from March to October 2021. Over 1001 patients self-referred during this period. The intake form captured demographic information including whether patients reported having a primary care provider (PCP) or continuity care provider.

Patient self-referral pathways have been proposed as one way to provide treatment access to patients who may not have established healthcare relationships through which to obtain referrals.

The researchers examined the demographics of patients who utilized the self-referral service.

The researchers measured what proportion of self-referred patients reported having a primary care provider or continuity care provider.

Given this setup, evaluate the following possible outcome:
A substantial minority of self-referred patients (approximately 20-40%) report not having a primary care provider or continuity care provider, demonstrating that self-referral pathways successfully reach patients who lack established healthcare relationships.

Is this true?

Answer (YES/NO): YES